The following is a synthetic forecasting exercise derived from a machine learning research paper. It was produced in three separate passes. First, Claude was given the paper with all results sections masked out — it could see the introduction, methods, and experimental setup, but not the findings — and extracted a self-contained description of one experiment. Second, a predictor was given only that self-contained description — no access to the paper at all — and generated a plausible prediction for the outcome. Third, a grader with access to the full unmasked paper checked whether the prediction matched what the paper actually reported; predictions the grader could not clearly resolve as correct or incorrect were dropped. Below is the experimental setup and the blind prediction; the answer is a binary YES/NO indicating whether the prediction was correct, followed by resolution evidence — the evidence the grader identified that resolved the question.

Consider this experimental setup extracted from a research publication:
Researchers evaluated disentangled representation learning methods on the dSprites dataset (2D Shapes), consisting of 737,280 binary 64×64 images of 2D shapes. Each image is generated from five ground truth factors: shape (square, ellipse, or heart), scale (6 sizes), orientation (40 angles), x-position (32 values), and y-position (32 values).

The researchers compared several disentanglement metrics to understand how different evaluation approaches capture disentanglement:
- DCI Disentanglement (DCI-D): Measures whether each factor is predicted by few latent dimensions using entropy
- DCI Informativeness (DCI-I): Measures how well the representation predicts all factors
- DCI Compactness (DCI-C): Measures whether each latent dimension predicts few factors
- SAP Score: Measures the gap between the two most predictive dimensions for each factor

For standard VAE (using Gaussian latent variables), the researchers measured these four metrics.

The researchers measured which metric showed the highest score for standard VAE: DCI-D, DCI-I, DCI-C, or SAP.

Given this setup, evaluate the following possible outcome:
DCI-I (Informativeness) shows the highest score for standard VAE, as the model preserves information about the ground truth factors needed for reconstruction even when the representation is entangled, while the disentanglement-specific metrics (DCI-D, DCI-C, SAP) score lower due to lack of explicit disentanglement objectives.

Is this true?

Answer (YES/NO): YES